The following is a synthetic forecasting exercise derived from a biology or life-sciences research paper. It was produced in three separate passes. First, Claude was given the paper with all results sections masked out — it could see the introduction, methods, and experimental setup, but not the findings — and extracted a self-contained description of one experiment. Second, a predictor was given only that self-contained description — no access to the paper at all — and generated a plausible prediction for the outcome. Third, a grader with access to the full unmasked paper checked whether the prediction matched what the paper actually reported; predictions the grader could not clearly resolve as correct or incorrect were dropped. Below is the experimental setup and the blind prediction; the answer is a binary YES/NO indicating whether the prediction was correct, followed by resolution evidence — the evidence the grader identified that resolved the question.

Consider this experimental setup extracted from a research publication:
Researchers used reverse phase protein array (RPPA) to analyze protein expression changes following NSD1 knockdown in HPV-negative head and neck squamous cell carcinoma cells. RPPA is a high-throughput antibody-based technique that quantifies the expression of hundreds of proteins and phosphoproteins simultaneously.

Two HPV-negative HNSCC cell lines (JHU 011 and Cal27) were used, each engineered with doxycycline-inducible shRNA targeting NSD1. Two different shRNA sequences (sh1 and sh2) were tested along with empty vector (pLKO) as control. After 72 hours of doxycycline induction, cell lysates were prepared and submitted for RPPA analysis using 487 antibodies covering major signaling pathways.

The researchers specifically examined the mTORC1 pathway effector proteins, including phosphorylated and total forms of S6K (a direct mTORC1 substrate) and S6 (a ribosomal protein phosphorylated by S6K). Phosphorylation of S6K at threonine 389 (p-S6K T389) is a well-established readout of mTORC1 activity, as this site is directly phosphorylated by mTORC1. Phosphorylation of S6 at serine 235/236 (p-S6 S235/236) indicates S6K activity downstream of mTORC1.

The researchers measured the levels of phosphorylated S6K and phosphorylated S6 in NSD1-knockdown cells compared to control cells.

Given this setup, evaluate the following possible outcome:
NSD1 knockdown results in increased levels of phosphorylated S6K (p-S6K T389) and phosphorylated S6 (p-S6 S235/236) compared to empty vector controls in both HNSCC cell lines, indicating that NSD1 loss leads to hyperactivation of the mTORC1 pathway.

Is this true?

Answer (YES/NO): NO